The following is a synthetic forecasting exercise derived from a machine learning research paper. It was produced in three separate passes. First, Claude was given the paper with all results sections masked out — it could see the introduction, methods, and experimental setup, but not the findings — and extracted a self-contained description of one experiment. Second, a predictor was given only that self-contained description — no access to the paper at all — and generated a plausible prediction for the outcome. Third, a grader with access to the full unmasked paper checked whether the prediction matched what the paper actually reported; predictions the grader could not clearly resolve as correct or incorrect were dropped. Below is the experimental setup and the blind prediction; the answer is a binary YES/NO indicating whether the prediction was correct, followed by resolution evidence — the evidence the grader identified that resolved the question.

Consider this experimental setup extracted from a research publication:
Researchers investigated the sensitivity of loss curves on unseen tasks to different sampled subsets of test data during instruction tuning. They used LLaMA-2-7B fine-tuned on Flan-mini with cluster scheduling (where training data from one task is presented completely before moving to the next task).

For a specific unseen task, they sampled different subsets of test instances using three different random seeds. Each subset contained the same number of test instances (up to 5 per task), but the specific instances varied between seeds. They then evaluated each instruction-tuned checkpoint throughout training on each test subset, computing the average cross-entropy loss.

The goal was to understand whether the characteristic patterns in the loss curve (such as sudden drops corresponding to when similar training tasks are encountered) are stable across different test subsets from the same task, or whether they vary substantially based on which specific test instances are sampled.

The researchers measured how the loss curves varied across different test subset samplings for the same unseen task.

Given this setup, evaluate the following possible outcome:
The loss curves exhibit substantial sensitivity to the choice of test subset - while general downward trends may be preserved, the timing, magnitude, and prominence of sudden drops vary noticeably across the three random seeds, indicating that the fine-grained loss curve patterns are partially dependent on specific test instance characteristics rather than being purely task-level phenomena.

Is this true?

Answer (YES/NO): YES